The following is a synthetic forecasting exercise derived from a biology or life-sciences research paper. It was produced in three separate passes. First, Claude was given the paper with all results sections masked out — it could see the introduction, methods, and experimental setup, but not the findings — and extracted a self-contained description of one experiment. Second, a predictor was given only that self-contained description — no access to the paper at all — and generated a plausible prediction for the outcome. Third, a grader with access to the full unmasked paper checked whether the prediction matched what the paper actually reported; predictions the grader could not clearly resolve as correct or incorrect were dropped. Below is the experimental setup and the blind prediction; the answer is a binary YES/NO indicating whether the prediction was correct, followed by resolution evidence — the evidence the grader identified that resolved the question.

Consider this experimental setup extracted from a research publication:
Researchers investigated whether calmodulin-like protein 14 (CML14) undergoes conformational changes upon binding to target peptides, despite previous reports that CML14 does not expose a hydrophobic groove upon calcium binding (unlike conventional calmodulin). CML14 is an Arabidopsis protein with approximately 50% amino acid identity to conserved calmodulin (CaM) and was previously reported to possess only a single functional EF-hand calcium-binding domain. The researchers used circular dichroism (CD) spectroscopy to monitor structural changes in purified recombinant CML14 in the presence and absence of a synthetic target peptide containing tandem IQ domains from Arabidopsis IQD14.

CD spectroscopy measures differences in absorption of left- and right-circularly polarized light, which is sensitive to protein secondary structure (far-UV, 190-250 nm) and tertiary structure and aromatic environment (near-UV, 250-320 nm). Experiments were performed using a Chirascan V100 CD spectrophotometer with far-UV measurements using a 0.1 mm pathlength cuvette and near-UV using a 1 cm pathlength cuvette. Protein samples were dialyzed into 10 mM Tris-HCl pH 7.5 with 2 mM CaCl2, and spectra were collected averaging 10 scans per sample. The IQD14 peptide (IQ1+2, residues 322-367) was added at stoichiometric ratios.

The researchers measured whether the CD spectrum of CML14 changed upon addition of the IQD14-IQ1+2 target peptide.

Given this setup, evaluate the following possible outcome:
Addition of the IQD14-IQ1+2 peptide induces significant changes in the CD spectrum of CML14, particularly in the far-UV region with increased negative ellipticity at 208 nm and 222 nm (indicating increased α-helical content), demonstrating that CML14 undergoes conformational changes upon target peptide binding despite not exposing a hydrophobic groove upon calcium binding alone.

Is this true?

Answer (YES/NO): NO